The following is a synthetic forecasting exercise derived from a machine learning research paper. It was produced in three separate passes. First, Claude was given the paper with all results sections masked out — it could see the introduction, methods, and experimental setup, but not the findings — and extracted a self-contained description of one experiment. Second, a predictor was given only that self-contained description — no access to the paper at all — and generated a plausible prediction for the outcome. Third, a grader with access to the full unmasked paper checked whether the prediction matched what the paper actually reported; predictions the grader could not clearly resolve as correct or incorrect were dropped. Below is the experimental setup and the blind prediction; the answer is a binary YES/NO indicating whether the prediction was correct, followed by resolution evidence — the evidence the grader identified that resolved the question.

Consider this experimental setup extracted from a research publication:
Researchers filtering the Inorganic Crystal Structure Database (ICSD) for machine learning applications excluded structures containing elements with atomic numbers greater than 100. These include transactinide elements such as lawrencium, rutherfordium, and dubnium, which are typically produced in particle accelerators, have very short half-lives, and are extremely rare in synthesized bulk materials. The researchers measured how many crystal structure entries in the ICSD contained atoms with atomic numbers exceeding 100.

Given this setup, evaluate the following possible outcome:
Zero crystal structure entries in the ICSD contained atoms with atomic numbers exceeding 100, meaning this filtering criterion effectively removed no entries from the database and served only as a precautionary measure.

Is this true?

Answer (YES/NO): NO